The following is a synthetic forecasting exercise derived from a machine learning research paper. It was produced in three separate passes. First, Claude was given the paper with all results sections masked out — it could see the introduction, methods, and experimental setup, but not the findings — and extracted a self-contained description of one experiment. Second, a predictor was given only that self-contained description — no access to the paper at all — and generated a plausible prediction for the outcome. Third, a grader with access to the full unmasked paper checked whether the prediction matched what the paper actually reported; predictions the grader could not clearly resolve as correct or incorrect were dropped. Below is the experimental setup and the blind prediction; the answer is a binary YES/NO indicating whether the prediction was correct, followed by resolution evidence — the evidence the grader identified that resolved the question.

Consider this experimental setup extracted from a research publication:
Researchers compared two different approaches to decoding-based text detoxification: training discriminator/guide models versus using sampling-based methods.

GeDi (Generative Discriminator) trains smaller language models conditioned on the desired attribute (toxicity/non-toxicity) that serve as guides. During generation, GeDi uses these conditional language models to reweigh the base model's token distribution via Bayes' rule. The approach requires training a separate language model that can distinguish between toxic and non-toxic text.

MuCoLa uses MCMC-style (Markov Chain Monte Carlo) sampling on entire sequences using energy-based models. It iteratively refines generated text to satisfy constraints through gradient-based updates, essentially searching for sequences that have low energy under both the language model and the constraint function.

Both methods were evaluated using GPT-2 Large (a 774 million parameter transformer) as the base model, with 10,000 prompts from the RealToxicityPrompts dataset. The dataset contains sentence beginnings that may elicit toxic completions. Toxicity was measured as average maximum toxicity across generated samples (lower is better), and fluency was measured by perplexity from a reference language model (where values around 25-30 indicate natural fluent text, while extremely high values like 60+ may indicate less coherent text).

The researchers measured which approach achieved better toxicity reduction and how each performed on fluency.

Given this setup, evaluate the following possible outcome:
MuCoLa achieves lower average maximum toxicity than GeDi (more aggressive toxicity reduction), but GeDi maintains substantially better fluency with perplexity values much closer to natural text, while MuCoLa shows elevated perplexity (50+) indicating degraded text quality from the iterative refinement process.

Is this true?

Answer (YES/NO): NO